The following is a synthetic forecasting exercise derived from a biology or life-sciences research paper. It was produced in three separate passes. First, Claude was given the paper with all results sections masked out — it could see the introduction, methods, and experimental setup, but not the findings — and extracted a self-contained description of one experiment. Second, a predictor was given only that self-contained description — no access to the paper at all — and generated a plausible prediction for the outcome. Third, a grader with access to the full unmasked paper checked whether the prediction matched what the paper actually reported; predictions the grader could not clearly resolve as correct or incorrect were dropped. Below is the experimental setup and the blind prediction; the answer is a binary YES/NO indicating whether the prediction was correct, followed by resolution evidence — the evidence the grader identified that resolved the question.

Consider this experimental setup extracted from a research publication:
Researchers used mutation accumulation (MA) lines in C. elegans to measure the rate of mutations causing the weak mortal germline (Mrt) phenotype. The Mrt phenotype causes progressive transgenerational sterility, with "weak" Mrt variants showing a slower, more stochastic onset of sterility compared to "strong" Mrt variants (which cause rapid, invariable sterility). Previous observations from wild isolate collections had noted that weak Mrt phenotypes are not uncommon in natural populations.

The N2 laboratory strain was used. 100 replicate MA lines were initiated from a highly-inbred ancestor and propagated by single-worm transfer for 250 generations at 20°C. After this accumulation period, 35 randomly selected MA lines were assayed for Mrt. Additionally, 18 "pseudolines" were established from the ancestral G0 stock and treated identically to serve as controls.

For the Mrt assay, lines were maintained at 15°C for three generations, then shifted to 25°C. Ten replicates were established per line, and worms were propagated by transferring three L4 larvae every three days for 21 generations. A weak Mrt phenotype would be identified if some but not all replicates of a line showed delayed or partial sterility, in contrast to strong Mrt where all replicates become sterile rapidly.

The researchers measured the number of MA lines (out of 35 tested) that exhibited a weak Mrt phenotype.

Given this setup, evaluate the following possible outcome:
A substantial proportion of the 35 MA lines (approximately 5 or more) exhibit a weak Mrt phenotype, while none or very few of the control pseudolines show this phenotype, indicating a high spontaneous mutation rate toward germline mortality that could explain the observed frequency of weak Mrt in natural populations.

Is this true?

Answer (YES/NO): NO